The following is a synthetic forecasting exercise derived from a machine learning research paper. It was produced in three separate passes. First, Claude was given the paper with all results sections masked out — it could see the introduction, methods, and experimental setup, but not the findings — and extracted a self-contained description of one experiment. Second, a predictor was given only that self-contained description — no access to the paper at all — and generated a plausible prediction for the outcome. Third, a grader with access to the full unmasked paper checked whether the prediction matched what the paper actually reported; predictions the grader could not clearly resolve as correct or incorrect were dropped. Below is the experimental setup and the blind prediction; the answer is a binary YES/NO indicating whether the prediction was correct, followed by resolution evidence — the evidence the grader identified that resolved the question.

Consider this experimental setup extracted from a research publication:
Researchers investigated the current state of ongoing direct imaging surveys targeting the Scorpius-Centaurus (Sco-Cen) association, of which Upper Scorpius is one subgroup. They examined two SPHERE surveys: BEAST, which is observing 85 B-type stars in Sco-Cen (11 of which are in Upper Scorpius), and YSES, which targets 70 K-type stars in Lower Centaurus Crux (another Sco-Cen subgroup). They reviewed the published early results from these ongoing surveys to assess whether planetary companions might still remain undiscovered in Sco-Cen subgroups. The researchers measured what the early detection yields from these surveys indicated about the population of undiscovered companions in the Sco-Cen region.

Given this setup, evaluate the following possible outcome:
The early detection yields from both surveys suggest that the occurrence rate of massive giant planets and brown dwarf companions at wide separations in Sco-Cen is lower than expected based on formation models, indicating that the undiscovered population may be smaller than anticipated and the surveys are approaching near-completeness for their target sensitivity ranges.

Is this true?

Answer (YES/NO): NO